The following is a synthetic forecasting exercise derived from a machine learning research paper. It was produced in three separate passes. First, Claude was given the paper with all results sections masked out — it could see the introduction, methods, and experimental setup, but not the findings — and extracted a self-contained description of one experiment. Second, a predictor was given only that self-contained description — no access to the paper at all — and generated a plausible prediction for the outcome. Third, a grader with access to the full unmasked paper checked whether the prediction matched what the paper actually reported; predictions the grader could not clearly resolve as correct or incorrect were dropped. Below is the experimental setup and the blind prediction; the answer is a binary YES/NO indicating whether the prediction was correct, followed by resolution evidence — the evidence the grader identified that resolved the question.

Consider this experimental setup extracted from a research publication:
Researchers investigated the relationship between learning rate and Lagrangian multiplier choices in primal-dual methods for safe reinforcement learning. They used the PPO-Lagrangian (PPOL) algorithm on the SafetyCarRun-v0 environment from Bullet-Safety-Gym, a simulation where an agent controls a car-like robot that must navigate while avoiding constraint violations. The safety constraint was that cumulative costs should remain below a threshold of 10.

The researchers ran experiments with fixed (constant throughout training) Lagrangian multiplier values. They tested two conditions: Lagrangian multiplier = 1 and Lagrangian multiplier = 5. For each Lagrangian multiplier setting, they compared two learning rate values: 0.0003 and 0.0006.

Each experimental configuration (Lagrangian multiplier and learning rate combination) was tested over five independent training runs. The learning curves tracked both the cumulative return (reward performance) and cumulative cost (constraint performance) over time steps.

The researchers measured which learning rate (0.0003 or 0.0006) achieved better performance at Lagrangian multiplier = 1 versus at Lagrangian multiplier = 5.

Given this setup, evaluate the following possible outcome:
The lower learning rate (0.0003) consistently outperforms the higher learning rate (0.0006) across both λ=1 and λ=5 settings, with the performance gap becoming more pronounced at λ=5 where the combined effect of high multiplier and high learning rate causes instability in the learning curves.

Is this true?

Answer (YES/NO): NO